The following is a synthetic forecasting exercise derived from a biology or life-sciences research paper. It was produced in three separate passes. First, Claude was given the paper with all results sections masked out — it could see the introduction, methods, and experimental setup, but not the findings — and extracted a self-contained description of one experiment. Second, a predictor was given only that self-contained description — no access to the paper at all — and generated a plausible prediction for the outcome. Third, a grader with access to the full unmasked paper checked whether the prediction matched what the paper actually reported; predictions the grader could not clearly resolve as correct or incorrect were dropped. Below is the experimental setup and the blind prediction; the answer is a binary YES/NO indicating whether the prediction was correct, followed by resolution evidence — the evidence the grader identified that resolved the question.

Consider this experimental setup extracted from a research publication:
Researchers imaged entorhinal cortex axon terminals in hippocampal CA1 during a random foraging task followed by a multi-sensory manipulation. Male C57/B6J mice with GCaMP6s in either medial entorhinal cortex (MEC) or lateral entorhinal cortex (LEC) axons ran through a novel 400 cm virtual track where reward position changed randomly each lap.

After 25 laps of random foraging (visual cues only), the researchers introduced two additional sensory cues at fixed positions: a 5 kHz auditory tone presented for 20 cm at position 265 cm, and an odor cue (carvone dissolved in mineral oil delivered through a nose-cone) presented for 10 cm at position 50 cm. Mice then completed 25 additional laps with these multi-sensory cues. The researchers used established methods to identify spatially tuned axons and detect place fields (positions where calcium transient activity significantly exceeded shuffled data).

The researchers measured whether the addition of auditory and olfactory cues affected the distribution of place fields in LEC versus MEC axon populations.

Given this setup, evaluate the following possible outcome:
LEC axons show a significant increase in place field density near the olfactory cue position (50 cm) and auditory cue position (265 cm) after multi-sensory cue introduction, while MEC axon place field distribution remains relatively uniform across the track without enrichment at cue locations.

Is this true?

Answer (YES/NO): NO